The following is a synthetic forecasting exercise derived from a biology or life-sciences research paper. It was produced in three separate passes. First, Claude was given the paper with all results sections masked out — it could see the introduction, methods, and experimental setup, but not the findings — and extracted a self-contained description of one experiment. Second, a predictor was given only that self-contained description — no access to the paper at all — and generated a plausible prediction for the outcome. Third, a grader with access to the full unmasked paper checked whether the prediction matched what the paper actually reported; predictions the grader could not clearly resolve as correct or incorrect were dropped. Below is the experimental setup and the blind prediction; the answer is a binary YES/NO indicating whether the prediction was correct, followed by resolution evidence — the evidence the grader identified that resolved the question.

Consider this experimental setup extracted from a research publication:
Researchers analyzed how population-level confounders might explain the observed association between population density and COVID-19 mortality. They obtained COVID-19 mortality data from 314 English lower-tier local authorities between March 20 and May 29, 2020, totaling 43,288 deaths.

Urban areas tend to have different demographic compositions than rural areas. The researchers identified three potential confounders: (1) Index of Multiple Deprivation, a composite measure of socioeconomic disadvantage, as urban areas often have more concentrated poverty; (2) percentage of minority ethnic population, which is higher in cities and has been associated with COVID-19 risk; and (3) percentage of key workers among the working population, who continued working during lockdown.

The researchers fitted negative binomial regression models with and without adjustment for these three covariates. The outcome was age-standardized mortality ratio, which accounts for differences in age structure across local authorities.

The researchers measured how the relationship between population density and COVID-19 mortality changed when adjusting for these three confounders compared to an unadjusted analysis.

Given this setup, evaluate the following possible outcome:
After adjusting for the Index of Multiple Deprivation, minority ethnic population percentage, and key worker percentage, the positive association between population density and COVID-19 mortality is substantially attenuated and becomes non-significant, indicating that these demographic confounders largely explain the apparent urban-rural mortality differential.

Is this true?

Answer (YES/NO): NO